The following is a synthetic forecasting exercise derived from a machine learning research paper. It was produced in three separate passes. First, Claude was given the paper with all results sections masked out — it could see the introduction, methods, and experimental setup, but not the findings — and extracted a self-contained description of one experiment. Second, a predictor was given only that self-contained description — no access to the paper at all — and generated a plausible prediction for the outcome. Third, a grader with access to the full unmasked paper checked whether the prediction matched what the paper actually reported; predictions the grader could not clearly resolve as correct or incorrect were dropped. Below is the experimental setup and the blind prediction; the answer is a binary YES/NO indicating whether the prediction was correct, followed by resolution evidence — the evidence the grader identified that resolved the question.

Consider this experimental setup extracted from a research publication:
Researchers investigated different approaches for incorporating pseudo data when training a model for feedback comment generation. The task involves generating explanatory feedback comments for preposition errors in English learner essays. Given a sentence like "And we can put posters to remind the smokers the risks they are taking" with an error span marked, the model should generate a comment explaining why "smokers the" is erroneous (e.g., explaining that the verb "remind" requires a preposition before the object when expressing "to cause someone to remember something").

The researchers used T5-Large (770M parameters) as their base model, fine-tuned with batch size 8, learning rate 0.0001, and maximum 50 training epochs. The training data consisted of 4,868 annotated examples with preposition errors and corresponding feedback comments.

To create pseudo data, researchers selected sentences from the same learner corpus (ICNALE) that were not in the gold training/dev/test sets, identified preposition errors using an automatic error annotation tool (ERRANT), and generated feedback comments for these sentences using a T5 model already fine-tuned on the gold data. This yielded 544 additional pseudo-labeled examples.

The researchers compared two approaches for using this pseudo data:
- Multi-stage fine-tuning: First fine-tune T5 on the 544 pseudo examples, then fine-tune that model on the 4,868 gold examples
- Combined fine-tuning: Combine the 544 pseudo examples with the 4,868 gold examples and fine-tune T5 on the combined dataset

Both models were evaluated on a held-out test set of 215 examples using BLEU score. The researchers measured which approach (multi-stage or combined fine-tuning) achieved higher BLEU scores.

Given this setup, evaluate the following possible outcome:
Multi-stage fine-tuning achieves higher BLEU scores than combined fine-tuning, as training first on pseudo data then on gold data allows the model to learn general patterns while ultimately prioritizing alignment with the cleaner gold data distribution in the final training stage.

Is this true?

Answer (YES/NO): NO